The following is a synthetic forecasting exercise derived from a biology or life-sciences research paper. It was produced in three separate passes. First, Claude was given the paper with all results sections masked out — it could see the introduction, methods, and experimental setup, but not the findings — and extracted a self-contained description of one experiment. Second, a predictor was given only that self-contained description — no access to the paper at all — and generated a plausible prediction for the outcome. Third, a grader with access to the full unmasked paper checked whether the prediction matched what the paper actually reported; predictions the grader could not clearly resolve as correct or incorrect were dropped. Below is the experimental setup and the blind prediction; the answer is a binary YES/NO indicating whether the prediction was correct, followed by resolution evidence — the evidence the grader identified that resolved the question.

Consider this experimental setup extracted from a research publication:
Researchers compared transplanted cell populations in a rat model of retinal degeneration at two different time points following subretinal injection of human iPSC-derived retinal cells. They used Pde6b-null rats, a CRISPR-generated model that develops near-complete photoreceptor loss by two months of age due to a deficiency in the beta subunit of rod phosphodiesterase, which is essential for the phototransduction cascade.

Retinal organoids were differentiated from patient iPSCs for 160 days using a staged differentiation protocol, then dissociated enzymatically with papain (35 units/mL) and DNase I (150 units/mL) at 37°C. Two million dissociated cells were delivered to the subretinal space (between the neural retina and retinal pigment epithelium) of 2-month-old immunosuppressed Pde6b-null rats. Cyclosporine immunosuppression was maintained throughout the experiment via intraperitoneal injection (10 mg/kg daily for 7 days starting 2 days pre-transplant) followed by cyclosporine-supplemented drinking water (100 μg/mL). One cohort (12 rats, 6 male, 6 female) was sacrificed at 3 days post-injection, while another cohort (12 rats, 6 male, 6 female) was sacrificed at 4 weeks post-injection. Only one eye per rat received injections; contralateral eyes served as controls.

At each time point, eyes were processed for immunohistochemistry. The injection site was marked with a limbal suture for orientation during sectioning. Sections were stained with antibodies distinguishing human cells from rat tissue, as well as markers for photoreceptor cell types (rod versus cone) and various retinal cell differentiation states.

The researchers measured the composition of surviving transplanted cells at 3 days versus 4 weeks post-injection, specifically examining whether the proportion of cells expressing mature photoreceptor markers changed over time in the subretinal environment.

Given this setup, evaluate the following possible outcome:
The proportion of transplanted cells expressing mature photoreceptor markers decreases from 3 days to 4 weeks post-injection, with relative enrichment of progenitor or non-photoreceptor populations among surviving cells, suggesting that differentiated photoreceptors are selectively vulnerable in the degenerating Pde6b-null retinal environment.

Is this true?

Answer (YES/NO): NO